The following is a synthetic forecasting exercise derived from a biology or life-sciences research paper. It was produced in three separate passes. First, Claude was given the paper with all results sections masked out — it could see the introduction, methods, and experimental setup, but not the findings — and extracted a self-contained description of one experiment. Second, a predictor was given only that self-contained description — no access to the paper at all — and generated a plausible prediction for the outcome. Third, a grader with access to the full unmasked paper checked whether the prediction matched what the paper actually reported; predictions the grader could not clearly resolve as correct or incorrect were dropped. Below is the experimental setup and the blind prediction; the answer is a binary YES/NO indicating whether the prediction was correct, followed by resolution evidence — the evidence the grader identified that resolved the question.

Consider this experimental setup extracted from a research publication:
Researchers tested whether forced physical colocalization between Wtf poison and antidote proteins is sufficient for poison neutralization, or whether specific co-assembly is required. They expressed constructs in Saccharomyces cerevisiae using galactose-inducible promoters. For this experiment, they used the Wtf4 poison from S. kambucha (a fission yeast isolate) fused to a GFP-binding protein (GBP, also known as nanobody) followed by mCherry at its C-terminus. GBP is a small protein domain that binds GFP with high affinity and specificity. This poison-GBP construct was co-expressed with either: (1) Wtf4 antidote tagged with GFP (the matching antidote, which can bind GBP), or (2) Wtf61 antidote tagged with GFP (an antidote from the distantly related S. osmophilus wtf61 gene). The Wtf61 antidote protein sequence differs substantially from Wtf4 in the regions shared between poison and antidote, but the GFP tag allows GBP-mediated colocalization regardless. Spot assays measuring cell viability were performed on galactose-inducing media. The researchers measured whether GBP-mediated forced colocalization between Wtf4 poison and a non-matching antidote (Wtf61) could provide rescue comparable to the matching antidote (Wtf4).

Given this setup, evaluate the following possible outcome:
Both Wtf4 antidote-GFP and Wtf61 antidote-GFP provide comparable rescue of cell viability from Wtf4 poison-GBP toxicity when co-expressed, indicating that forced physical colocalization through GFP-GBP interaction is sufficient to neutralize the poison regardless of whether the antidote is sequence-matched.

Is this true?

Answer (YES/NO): NO